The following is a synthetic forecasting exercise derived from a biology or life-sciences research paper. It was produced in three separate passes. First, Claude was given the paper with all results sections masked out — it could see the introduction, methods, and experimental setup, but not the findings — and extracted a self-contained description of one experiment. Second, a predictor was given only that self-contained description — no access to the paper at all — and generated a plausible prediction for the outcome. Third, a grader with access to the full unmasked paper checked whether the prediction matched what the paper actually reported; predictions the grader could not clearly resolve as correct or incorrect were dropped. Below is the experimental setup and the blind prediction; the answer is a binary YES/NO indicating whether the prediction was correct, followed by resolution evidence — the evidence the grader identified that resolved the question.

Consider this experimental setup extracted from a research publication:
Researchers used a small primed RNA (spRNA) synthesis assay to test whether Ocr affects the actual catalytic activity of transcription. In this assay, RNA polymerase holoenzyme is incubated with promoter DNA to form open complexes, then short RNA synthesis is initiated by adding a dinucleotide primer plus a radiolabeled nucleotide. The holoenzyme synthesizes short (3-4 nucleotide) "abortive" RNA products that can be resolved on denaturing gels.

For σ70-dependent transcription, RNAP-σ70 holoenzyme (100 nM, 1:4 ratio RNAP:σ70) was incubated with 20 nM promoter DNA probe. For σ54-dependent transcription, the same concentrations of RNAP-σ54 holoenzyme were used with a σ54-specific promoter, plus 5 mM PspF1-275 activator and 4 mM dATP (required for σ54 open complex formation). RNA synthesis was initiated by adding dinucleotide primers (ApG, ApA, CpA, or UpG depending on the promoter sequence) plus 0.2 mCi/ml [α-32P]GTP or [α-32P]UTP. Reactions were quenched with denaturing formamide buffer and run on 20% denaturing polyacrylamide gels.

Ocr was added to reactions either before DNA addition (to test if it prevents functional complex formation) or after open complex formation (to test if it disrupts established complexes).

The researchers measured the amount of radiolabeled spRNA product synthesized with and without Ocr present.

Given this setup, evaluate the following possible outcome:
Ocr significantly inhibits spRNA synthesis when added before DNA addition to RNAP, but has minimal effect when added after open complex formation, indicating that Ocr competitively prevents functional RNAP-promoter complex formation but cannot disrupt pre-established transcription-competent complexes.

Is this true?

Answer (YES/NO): NO